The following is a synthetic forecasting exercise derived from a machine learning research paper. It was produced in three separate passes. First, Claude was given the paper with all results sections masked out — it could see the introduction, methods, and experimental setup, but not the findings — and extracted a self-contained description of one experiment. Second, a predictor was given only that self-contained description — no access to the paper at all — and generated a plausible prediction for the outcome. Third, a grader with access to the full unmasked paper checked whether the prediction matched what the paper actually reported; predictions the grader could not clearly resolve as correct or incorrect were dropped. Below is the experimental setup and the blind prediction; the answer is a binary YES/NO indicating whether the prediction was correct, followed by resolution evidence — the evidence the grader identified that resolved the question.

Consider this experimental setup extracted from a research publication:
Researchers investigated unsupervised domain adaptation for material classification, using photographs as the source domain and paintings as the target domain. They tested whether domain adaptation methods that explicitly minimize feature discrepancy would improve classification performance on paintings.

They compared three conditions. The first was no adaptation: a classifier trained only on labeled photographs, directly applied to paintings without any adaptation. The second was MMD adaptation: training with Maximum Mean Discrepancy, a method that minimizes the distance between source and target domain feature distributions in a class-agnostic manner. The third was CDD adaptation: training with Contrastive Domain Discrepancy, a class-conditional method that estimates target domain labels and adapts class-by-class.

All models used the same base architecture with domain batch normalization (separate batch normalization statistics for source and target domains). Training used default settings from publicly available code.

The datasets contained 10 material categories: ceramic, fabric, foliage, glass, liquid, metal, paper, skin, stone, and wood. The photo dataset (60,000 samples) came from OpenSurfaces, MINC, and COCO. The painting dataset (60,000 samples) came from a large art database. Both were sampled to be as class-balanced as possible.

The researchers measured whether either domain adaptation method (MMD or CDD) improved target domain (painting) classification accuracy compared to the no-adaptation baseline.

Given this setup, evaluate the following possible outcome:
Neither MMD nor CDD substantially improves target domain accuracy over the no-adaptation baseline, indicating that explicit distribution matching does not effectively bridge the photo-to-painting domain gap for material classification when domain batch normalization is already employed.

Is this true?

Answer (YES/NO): NO